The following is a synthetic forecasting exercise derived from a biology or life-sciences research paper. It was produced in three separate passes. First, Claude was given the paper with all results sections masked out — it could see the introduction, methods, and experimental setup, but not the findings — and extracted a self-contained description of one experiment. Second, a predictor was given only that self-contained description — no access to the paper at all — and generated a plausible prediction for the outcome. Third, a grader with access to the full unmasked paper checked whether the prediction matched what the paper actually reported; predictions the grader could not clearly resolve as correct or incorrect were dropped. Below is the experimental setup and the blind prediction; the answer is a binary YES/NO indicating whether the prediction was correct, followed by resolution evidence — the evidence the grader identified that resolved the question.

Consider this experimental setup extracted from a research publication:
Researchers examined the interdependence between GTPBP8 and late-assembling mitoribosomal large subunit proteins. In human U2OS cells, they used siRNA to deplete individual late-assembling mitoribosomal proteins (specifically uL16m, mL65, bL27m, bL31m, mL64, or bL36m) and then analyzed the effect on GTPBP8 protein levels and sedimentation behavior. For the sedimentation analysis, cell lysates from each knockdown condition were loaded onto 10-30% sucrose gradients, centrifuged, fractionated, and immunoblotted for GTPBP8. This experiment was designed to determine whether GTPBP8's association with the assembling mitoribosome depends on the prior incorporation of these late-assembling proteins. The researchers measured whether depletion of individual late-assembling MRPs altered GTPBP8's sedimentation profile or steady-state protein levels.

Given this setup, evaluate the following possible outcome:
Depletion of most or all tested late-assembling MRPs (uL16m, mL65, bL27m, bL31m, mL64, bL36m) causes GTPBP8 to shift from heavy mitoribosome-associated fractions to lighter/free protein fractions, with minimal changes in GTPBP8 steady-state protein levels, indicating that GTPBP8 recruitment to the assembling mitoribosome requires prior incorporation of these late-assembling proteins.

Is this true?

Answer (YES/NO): NO